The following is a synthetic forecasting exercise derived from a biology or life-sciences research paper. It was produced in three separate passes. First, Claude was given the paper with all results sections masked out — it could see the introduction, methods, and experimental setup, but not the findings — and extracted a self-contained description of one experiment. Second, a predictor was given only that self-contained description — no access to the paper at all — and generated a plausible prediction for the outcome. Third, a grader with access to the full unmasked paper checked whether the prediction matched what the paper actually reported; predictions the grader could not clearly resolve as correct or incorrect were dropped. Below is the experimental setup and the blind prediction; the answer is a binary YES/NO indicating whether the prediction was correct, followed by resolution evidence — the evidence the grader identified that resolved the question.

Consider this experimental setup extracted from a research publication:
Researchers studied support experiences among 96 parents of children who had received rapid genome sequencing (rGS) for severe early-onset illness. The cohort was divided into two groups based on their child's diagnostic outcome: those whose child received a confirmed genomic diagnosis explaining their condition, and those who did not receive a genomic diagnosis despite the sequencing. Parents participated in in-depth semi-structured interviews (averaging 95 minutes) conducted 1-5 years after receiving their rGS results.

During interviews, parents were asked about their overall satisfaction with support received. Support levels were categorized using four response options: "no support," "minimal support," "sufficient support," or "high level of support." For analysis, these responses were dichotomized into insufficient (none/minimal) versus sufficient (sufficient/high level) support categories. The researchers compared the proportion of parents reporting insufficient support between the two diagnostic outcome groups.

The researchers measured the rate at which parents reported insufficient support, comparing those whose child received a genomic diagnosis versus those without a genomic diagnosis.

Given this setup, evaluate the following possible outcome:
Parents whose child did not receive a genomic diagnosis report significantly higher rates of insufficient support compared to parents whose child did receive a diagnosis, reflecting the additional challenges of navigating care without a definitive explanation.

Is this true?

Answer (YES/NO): NO